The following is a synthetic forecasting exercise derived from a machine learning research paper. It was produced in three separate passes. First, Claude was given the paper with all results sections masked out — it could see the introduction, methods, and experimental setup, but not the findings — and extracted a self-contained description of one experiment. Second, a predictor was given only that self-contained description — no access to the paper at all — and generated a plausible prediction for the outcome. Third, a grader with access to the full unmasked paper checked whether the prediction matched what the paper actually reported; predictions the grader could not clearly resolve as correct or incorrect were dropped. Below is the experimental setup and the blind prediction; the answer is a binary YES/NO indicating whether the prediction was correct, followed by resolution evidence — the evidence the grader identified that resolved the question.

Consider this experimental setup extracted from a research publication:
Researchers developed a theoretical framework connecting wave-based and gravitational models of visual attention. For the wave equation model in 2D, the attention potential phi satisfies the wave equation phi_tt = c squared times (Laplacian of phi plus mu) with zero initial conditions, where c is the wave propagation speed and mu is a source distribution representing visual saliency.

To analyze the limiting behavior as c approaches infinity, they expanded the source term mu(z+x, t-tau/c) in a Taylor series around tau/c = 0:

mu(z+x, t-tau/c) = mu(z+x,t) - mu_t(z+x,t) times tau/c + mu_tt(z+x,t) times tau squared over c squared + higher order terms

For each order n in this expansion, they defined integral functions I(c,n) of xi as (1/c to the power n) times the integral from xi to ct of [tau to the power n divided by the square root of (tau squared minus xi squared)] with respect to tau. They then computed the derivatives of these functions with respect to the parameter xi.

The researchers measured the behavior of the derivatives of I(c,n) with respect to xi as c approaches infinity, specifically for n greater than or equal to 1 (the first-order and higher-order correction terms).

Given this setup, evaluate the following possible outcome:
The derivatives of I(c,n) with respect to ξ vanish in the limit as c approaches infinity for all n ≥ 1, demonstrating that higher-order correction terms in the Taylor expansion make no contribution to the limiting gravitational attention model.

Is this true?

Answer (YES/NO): YES